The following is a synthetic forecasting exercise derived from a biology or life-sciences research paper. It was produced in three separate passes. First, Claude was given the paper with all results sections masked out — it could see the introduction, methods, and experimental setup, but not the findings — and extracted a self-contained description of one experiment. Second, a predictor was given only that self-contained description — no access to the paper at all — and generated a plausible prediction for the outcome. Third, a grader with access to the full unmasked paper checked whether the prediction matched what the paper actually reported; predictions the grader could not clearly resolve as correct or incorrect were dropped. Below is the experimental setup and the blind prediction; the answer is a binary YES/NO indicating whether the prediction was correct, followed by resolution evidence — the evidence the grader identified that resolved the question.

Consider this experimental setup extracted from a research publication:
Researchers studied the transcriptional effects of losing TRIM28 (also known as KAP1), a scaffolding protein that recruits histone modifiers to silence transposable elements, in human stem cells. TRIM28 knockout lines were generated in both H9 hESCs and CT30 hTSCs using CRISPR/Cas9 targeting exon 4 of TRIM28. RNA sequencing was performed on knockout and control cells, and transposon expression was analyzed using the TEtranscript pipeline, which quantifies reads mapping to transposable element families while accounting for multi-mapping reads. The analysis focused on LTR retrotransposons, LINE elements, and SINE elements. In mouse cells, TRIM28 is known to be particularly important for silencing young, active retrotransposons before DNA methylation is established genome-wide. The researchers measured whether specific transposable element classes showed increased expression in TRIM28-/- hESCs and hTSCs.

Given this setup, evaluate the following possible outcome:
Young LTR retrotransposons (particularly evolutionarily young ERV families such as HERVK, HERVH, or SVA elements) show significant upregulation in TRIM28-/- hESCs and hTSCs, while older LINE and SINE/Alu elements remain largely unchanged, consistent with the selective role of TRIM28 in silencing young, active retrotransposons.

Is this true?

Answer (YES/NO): NO